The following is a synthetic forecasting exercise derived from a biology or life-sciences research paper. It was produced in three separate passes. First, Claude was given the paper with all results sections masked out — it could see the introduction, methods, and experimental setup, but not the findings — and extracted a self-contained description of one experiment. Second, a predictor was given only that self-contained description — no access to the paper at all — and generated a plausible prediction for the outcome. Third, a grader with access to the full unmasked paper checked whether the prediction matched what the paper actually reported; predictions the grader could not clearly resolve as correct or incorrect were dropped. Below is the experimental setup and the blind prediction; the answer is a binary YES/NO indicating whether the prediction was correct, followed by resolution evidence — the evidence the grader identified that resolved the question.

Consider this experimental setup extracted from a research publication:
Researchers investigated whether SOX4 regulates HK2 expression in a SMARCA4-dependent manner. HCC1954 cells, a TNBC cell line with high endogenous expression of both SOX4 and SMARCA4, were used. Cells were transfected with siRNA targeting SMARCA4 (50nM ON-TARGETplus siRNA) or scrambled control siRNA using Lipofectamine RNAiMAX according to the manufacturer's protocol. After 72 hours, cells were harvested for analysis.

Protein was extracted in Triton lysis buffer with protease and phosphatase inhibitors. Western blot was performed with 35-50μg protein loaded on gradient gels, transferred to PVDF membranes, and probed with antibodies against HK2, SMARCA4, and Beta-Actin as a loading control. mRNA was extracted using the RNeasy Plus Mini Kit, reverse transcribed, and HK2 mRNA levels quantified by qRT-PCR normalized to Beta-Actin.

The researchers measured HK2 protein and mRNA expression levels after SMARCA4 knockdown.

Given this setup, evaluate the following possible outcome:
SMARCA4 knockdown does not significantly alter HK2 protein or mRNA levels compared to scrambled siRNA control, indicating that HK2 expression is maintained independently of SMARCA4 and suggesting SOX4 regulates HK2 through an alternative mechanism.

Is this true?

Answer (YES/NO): NO